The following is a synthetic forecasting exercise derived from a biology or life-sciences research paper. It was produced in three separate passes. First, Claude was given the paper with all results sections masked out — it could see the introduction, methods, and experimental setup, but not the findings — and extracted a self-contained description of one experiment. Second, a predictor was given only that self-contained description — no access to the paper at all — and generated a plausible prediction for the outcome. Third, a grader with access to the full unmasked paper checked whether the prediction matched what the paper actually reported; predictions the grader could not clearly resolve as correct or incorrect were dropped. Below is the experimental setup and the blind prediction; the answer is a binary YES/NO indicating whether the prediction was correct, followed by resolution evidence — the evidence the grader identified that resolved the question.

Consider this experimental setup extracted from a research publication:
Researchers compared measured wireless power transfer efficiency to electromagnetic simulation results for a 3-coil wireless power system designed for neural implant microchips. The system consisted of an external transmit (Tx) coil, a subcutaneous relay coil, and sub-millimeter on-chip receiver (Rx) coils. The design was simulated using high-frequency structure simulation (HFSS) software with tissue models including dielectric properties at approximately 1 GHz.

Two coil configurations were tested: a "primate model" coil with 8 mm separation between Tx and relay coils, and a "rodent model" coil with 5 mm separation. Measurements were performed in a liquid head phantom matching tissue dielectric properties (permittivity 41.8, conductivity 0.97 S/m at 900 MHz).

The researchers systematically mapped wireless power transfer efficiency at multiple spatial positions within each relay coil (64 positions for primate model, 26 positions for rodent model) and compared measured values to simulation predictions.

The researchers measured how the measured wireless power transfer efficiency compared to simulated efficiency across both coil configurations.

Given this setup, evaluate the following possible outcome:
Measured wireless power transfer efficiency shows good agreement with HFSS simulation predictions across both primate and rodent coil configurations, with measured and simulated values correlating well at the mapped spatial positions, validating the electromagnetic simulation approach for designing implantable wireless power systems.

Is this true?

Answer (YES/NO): NO